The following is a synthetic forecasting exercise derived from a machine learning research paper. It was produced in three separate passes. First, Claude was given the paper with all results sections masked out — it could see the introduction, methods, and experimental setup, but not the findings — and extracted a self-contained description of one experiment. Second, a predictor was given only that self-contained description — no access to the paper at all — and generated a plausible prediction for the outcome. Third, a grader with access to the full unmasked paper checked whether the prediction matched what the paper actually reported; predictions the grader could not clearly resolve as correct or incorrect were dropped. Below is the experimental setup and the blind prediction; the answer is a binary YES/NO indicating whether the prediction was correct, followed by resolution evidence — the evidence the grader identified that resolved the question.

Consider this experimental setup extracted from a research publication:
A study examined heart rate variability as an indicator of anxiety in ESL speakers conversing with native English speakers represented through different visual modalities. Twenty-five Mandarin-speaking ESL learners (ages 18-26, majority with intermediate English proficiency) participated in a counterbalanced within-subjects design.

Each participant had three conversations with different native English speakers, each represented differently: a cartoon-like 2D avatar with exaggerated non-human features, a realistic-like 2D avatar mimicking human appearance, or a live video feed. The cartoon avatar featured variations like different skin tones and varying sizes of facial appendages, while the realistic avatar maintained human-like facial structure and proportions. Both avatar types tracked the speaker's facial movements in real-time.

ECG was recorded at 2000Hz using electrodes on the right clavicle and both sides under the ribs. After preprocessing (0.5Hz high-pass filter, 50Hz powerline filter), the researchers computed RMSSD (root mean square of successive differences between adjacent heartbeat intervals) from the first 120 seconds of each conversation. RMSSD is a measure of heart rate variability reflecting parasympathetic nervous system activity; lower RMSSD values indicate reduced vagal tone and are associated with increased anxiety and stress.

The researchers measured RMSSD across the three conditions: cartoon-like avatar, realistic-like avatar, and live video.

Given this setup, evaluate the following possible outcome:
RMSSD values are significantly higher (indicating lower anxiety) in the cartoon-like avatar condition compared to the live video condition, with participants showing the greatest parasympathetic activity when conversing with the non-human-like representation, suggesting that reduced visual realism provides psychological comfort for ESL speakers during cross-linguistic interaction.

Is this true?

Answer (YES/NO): NO